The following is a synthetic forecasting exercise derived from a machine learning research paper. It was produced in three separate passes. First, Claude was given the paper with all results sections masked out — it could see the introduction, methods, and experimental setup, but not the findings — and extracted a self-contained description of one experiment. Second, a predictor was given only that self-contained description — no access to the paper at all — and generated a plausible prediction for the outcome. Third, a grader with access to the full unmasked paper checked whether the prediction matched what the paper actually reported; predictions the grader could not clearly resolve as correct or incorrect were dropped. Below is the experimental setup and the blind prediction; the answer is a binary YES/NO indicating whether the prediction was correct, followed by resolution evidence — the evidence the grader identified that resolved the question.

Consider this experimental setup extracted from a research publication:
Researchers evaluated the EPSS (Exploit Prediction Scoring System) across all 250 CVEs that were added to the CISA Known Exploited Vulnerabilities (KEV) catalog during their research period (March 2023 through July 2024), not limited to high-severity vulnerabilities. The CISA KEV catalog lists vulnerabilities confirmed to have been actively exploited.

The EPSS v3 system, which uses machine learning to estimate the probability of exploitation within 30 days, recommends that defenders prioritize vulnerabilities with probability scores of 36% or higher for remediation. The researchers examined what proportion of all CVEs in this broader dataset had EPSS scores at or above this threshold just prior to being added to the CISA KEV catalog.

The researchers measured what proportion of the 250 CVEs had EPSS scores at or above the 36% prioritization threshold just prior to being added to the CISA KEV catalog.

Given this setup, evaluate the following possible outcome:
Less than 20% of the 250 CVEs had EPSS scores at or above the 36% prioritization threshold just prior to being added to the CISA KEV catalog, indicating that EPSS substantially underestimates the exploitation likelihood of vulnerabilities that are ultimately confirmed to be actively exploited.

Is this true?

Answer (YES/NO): NO